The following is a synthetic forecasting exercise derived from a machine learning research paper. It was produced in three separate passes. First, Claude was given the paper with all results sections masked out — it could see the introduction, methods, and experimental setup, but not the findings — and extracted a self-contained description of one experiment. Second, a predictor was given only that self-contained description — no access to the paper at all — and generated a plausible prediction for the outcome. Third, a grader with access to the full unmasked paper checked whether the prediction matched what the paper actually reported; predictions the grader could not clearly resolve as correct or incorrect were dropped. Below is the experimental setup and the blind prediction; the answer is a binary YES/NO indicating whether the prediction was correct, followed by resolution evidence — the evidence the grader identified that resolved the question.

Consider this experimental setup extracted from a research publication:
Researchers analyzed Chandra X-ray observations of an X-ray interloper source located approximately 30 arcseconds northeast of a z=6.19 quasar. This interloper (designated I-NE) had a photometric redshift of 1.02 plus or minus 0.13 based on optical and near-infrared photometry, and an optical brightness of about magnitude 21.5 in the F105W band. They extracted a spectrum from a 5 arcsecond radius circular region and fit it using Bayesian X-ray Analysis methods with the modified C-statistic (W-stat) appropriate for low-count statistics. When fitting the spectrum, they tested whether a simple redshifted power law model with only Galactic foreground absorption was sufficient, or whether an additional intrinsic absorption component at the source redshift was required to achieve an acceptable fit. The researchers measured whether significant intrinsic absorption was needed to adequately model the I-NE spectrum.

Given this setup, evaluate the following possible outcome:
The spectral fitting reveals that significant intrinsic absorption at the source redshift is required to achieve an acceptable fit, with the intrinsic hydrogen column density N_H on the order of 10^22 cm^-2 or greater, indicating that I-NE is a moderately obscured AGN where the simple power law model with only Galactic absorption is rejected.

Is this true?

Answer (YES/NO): YES